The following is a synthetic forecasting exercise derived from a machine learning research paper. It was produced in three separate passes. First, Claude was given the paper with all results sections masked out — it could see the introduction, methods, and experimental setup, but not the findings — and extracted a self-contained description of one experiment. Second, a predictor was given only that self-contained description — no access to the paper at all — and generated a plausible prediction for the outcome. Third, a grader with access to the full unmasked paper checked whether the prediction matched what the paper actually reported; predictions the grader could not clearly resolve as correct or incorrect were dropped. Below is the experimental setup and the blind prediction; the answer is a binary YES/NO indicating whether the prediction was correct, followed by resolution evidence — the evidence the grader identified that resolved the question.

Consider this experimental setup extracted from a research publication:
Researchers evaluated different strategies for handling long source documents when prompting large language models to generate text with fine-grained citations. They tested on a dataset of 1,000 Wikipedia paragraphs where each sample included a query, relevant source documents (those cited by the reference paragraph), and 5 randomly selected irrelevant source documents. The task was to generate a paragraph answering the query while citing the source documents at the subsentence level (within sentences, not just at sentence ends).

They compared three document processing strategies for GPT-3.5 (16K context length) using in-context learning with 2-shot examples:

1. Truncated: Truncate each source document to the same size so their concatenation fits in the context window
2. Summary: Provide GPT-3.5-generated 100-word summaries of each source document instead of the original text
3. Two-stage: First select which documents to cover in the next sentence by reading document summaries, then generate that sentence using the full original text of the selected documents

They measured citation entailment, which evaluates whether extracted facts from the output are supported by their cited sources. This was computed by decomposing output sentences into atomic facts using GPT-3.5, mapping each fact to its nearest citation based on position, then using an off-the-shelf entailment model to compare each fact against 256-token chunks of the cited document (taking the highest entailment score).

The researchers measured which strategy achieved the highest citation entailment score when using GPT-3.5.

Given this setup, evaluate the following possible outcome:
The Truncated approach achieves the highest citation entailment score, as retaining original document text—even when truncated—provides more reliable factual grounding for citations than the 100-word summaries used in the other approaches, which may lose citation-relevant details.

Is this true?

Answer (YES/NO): NO